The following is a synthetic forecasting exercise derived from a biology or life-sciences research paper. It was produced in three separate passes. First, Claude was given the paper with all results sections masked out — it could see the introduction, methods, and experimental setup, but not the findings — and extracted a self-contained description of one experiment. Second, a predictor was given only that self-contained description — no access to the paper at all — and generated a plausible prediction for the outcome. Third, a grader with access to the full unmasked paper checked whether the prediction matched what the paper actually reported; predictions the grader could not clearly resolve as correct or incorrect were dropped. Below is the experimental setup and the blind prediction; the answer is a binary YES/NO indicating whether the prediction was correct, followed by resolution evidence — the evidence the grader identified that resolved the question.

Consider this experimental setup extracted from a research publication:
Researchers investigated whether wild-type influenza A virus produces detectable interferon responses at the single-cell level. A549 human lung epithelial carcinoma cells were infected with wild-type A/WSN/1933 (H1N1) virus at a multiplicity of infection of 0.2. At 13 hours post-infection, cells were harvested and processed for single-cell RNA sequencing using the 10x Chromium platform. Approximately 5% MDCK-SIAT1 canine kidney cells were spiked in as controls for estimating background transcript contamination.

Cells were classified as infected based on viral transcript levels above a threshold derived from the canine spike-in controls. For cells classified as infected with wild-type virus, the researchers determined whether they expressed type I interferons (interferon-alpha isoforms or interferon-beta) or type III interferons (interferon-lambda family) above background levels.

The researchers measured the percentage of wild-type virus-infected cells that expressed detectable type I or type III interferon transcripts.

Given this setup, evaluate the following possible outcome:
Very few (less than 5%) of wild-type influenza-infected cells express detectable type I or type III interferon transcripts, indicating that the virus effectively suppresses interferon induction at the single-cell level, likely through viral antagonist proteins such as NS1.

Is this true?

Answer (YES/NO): YES